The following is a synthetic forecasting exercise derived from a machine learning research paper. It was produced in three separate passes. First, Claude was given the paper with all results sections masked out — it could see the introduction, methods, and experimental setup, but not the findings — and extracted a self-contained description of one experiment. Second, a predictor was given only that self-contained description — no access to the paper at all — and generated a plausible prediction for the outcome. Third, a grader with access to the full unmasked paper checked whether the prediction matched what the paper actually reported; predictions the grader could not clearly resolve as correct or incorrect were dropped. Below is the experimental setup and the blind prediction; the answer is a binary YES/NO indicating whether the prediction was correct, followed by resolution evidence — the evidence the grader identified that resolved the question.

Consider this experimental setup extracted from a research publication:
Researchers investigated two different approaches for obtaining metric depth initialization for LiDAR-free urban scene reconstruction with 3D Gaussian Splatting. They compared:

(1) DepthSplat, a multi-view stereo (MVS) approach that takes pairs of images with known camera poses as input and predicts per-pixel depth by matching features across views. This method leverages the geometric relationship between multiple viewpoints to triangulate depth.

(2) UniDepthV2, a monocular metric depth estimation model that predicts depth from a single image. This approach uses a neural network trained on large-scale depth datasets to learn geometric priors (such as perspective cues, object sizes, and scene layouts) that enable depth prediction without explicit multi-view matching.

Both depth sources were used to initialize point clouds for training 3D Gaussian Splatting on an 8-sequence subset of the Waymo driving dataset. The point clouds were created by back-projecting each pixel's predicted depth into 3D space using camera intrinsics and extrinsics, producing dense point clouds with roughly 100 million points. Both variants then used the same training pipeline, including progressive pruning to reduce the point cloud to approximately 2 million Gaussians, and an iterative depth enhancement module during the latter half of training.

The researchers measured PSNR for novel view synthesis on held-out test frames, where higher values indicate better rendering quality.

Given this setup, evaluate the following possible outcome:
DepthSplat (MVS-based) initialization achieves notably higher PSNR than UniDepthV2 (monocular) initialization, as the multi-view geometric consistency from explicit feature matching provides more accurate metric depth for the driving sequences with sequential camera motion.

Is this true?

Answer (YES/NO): NO